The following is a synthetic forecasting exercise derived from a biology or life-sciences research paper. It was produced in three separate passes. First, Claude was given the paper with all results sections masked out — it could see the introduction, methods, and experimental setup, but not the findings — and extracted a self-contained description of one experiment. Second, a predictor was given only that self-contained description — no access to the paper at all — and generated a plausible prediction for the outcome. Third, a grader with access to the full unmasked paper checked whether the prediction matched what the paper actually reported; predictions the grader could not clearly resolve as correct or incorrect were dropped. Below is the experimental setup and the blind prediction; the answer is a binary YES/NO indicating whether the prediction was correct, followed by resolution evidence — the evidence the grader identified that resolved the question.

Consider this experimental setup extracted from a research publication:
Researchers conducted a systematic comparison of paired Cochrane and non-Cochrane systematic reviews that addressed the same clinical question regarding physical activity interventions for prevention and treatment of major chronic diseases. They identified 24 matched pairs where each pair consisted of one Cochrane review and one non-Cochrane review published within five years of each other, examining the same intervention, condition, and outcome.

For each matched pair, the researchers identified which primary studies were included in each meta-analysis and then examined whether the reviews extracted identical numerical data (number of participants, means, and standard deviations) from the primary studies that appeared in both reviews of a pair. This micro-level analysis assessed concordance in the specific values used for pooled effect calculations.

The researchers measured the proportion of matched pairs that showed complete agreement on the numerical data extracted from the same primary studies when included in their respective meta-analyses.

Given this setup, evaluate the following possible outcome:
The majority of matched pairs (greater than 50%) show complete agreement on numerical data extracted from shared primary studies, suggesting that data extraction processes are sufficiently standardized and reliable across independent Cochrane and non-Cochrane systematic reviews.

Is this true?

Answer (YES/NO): NO